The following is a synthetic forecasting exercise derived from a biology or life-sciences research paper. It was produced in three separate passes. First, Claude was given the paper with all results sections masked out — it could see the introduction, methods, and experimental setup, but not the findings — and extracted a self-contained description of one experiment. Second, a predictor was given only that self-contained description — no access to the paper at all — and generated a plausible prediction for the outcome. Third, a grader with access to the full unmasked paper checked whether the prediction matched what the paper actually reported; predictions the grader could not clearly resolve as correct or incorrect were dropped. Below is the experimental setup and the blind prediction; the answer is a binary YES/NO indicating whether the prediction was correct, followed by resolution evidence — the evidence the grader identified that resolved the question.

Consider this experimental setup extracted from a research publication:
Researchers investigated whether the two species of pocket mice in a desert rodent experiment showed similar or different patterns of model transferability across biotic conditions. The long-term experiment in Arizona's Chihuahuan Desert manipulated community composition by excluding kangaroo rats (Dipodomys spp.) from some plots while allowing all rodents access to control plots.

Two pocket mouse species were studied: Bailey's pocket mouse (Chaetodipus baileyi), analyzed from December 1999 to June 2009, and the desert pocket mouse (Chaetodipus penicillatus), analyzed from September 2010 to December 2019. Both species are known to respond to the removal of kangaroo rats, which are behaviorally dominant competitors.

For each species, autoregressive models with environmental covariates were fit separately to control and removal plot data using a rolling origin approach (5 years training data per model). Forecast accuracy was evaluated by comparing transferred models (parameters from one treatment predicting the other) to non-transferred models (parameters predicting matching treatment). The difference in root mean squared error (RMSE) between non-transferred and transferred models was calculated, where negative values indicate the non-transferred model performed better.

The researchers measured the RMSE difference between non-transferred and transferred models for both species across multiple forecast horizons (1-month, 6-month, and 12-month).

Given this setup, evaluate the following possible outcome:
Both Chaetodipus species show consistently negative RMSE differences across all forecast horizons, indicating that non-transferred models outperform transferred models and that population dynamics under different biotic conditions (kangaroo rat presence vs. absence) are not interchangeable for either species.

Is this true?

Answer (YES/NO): NO